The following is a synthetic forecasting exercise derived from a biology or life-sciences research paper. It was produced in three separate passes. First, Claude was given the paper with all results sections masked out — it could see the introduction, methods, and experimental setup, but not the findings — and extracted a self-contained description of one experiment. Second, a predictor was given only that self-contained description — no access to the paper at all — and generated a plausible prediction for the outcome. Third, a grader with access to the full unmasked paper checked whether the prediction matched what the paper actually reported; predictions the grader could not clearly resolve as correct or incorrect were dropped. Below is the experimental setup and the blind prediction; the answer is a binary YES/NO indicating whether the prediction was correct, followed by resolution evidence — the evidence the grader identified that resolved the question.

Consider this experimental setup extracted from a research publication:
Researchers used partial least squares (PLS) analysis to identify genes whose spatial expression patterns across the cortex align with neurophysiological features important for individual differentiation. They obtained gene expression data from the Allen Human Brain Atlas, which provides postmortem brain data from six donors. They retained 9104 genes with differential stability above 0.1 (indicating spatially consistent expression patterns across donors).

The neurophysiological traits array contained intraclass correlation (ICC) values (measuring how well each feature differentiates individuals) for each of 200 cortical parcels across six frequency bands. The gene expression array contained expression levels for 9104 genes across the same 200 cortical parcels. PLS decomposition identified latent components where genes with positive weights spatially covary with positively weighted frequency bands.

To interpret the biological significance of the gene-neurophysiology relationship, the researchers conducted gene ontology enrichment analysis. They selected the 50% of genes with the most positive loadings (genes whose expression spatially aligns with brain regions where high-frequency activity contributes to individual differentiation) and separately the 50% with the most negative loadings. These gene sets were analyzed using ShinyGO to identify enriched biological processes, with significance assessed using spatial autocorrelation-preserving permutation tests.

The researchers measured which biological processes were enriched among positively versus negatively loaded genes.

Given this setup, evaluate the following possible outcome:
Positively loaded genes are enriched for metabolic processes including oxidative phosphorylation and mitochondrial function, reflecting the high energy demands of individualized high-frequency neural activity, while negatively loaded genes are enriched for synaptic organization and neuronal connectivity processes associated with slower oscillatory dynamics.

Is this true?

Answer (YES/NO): NO